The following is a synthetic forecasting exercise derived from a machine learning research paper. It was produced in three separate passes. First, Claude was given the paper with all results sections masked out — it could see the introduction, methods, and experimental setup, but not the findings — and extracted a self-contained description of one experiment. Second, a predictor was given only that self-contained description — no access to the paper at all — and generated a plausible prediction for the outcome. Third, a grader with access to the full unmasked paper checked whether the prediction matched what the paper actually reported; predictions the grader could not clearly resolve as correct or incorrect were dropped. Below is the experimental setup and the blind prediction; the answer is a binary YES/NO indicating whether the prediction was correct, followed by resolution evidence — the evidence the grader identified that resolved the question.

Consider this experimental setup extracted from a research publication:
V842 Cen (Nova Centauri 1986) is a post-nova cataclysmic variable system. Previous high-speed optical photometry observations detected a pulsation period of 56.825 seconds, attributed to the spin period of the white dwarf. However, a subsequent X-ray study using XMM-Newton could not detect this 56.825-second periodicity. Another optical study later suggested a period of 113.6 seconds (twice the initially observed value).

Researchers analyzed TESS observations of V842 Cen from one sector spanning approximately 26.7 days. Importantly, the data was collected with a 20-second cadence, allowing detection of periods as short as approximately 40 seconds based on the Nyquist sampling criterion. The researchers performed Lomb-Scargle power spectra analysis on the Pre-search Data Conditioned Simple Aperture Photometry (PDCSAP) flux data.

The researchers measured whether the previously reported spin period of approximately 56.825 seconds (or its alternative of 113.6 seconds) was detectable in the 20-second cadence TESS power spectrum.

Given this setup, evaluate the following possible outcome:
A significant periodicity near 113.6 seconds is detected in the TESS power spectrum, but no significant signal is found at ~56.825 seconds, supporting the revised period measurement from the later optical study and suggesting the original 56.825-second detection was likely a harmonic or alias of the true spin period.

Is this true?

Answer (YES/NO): NO